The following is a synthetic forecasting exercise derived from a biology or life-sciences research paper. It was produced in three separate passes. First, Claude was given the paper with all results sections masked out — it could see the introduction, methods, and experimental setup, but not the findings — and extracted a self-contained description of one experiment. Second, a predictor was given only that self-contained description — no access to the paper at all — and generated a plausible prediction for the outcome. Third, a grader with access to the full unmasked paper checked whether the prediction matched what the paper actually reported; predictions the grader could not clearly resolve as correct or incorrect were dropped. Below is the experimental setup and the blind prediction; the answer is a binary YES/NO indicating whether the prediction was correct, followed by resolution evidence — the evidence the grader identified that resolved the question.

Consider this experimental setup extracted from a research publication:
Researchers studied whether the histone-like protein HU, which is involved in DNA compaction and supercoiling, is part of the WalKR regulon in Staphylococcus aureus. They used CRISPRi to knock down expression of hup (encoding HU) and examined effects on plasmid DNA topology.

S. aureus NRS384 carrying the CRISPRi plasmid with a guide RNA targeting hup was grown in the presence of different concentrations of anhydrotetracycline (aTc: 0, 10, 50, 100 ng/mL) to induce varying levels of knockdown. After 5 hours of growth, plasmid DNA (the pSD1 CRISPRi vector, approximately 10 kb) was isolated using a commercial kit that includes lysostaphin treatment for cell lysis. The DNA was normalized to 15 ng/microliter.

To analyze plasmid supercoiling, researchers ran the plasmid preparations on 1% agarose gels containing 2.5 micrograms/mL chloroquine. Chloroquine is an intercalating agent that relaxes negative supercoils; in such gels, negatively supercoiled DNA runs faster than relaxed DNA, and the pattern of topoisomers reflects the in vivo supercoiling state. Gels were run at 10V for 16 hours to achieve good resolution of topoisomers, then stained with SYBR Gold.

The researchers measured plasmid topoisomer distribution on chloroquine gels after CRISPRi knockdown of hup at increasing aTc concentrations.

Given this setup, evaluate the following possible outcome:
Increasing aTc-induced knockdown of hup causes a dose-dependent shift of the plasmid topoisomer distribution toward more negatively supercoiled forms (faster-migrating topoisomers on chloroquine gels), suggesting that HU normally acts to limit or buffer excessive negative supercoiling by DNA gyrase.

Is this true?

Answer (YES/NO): NO